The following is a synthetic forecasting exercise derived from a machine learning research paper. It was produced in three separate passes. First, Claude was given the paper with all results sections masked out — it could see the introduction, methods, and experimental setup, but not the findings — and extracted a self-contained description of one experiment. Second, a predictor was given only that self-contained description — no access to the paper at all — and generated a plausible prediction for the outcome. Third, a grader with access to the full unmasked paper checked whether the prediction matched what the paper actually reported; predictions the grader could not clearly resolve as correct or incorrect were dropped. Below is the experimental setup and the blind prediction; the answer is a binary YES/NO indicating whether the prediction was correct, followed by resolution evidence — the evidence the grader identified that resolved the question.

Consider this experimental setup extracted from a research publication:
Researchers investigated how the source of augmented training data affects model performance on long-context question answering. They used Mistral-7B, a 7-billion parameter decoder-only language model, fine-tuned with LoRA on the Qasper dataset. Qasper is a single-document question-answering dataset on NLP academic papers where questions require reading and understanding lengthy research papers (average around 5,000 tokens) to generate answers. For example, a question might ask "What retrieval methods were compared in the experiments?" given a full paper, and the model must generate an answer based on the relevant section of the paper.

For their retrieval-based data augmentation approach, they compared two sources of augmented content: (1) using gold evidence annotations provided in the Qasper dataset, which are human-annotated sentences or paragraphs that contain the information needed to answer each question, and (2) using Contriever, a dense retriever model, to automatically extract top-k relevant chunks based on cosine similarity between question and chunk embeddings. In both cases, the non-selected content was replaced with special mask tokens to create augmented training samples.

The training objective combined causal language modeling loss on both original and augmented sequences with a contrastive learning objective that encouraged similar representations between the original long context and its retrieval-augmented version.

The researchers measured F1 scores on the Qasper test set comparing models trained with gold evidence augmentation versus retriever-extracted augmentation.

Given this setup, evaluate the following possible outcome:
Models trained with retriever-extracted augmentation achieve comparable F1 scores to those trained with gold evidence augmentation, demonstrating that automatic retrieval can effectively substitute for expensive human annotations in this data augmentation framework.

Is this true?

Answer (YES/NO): NO